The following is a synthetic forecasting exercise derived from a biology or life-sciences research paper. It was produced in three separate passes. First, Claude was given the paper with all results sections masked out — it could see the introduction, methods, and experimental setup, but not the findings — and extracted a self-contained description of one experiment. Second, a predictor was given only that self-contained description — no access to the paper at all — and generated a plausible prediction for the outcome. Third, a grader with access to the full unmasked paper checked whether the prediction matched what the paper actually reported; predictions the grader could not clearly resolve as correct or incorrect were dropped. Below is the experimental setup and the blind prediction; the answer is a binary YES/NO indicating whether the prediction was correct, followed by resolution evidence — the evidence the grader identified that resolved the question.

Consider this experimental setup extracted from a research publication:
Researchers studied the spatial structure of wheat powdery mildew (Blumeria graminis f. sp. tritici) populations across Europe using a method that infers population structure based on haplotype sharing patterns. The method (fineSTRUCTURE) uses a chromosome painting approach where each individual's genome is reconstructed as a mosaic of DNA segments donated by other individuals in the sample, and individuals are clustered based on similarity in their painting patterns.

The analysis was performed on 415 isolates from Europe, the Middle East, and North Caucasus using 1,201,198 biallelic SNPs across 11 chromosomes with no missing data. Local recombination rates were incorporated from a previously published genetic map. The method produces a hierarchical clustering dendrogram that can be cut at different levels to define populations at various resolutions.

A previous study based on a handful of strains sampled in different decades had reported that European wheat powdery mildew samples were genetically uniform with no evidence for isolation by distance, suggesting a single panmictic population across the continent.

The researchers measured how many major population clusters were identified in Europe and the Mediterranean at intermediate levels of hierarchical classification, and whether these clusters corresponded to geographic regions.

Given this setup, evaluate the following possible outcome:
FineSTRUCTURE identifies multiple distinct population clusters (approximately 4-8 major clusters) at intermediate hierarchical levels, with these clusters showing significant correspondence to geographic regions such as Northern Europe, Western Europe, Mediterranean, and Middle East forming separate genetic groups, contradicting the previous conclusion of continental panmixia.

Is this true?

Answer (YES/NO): YES